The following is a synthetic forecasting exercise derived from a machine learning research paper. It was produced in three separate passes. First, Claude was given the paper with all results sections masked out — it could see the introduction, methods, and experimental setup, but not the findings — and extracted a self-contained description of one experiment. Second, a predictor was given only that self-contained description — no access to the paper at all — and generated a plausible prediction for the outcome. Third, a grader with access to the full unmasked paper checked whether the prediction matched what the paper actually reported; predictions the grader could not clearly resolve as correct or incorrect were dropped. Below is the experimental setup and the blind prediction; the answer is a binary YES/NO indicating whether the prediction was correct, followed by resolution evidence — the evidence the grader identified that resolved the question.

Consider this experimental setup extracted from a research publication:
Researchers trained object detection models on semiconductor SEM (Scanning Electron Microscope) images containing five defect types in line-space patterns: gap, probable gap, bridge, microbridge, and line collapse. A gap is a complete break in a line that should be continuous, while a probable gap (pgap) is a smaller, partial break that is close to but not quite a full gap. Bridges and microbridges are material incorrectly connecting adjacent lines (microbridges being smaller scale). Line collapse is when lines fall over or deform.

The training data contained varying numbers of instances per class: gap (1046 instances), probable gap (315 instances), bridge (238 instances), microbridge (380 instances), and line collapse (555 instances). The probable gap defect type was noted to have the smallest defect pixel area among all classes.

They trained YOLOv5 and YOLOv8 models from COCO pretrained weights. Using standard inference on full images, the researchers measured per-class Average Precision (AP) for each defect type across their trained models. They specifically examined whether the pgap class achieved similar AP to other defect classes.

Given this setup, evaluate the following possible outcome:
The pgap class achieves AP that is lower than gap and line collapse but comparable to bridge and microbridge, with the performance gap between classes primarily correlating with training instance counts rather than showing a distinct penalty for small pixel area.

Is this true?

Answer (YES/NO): NO